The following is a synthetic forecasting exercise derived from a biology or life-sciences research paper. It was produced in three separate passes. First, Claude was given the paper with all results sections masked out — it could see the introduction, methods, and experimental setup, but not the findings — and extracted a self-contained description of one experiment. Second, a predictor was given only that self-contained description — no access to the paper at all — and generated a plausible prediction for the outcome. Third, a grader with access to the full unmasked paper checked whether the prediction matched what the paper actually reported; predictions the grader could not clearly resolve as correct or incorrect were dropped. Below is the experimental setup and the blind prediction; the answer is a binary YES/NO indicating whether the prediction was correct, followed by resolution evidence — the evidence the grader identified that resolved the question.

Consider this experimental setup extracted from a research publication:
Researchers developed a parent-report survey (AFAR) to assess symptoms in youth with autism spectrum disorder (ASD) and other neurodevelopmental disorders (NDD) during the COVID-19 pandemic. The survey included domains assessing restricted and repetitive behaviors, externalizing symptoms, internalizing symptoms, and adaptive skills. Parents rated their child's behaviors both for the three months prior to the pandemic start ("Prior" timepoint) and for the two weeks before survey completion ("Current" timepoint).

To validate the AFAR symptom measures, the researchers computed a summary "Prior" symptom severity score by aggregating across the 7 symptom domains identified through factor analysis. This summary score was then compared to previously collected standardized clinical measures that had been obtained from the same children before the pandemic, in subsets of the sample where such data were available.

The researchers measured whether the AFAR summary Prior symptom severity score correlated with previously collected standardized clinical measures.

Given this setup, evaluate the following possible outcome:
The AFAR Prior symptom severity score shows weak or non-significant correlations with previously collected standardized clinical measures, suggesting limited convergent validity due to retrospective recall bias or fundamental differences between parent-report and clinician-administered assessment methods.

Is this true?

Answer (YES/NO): NO